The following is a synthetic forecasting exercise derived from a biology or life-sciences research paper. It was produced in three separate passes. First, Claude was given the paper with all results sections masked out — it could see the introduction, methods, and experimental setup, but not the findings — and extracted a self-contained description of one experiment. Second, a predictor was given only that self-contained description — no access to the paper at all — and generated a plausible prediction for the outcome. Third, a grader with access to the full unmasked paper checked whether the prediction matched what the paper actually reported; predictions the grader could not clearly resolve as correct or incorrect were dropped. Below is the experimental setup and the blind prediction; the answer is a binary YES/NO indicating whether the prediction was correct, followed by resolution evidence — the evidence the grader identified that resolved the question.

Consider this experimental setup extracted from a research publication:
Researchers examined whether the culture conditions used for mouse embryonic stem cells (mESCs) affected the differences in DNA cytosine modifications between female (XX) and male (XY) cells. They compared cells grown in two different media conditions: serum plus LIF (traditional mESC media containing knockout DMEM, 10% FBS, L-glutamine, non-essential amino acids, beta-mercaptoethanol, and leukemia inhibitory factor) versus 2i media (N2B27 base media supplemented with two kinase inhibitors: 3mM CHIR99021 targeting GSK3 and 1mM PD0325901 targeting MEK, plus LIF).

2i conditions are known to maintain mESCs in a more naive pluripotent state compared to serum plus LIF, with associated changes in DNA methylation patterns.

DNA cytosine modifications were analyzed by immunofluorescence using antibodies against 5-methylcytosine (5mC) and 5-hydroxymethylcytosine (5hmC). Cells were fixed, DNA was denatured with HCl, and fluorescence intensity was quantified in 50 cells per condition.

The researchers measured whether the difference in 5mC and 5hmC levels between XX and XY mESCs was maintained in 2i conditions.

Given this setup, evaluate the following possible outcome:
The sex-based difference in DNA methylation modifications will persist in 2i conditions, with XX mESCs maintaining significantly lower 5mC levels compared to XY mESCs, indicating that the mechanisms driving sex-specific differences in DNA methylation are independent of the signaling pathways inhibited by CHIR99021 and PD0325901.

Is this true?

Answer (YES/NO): YES